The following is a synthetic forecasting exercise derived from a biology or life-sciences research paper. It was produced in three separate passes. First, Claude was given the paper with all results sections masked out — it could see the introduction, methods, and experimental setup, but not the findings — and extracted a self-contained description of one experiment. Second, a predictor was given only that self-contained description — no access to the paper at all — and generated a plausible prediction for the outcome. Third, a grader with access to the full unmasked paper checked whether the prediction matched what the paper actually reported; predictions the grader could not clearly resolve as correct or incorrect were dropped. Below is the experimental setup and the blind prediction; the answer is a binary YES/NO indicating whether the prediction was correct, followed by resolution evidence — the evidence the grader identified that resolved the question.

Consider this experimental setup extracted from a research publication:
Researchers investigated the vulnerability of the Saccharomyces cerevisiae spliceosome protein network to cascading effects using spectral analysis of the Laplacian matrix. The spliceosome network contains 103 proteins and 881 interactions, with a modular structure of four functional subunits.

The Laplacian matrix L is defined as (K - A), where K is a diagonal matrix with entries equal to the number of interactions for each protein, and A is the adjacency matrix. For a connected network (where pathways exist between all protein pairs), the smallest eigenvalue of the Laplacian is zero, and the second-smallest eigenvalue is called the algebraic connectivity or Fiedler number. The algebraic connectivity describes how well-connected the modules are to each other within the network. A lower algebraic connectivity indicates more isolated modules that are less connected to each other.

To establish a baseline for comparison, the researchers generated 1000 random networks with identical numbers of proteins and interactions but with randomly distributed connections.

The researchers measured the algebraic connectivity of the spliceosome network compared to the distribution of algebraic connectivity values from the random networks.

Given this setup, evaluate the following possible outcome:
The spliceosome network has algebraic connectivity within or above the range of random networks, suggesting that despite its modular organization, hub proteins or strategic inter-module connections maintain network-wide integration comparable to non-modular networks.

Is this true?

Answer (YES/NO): NO